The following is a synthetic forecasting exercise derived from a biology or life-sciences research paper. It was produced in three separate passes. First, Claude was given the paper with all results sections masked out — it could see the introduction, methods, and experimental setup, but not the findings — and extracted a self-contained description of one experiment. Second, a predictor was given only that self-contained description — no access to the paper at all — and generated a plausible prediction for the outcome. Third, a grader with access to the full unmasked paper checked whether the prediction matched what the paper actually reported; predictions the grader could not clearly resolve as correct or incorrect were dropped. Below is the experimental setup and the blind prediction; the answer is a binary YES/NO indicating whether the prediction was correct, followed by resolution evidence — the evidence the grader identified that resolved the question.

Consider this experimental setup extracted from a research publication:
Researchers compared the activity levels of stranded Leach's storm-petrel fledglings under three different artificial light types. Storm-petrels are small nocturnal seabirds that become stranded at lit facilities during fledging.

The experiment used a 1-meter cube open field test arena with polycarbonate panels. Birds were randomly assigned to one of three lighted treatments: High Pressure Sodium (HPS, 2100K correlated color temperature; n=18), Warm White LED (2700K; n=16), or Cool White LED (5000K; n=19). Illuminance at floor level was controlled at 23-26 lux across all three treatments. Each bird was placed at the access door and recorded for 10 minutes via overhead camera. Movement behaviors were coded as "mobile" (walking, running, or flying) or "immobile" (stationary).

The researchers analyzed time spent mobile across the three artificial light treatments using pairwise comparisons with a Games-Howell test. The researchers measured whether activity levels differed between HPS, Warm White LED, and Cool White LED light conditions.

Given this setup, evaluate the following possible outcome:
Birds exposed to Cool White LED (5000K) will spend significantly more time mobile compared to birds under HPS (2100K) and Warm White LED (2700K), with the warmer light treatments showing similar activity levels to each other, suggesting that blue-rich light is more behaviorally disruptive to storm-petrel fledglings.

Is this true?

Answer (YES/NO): NO